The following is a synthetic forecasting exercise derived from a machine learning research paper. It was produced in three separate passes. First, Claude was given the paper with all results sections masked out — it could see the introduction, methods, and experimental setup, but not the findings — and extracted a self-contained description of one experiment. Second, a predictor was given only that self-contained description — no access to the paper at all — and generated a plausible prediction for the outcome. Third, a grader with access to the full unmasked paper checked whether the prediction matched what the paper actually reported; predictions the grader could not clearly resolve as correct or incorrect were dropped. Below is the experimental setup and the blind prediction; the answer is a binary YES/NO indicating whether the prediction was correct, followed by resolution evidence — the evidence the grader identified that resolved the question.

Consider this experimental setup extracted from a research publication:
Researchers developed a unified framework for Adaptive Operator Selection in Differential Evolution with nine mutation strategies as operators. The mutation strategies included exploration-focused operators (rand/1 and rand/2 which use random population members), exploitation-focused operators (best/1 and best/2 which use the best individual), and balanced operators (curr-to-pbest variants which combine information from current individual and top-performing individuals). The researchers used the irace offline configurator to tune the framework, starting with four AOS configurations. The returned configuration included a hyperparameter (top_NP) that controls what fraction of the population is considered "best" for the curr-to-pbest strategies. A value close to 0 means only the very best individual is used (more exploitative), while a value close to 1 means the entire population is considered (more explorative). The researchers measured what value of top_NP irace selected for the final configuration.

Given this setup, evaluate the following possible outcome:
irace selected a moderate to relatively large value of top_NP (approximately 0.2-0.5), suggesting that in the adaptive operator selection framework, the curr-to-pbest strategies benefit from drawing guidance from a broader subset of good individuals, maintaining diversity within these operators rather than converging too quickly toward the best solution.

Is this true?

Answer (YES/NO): NO